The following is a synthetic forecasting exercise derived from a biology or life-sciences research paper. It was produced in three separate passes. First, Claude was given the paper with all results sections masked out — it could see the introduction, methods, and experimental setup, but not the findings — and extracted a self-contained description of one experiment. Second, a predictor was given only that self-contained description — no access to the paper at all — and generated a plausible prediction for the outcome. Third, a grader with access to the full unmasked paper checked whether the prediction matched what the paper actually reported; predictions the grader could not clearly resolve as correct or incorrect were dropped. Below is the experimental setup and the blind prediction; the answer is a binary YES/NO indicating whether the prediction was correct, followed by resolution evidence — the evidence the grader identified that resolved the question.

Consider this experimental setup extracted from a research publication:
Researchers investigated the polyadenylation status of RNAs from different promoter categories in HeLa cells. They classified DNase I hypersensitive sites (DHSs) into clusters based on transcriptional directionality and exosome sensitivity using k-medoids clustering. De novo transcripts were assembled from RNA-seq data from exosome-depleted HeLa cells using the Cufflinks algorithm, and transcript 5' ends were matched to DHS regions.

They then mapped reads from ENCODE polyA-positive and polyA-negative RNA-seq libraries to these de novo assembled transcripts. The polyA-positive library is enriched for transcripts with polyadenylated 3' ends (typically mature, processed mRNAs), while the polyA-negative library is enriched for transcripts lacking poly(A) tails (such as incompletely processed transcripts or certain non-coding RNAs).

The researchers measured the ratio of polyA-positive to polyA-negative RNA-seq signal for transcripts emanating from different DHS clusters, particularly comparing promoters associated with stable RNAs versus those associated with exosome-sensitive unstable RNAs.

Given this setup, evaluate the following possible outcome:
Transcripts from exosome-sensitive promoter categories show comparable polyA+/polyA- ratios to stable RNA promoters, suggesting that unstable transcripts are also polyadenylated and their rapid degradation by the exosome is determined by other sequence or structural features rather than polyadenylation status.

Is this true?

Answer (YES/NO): NO